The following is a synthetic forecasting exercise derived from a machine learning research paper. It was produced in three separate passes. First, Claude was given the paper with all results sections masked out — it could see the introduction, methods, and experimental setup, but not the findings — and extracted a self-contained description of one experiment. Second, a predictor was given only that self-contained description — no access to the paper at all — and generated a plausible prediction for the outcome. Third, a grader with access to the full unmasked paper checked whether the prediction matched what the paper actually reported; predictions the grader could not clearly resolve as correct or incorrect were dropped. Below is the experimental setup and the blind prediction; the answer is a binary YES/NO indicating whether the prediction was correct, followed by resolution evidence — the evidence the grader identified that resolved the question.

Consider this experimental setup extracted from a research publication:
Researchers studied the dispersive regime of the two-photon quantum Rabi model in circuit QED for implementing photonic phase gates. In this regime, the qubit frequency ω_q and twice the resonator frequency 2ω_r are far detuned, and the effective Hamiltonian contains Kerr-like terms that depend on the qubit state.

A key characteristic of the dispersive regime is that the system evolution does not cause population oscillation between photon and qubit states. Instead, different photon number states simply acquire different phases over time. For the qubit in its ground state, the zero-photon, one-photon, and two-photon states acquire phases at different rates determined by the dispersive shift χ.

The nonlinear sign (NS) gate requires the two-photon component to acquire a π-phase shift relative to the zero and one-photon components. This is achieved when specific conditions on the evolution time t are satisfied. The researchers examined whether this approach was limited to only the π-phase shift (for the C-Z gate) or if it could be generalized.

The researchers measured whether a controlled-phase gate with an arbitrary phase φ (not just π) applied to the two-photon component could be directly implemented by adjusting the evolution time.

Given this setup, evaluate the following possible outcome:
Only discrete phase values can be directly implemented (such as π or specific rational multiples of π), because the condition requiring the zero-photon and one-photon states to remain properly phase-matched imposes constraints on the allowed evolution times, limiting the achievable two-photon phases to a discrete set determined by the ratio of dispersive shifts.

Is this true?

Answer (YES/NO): NO